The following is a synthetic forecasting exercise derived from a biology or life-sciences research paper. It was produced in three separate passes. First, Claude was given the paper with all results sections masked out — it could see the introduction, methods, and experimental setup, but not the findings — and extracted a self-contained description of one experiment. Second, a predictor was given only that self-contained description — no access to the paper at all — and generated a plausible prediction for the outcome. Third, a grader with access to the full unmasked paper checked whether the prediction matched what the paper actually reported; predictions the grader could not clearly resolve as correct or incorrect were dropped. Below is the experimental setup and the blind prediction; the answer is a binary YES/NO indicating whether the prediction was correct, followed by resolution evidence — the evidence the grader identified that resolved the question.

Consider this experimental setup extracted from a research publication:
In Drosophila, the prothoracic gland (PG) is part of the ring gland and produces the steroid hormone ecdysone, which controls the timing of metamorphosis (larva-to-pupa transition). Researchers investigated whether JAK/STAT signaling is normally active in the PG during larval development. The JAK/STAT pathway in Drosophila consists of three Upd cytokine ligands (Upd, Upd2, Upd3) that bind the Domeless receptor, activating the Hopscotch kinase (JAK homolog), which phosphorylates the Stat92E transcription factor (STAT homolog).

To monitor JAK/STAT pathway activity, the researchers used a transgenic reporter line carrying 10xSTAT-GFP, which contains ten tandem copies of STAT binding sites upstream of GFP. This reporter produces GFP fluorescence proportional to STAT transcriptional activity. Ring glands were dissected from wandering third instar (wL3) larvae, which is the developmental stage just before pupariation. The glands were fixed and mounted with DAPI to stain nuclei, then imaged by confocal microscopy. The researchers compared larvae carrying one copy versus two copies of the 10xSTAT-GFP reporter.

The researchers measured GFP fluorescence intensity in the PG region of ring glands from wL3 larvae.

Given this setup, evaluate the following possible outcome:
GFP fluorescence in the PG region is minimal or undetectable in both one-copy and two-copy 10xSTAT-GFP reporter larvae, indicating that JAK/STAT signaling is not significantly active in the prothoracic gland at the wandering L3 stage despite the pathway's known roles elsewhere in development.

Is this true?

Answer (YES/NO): NO